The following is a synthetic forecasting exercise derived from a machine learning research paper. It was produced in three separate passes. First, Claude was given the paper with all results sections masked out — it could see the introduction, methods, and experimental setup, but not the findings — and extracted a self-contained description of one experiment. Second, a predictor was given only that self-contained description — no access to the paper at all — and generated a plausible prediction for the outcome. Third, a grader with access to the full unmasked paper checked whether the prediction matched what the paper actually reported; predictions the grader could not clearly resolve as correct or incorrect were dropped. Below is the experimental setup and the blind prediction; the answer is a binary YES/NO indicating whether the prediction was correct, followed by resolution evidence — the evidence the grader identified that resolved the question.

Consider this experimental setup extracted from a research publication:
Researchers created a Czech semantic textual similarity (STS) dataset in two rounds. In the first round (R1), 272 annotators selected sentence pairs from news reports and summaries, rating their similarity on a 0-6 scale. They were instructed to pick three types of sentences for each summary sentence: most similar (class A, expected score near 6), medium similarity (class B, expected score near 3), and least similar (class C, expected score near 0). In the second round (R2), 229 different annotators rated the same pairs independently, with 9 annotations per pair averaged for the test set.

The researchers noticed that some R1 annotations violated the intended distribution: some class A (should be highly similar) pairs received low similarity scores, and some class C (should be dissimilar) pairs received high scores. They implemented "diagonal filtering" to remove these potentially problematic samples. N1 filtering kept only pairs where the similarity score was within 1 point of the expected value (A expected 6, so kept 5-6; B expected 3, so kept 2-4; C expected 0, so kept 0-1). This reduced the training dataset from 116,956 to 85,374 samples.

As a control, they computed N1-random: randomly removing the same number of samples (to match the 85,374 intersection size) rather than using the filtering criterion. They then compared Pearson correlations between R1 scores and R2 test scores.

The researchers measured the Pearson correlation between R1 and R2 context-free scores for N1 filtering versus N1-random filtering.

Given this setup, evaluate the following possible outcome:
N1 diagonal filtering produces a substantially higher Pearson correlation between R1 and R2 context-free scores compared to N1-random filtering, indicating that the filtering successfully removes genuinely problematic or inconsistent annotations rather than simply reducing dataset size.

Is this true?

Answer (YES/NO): YES